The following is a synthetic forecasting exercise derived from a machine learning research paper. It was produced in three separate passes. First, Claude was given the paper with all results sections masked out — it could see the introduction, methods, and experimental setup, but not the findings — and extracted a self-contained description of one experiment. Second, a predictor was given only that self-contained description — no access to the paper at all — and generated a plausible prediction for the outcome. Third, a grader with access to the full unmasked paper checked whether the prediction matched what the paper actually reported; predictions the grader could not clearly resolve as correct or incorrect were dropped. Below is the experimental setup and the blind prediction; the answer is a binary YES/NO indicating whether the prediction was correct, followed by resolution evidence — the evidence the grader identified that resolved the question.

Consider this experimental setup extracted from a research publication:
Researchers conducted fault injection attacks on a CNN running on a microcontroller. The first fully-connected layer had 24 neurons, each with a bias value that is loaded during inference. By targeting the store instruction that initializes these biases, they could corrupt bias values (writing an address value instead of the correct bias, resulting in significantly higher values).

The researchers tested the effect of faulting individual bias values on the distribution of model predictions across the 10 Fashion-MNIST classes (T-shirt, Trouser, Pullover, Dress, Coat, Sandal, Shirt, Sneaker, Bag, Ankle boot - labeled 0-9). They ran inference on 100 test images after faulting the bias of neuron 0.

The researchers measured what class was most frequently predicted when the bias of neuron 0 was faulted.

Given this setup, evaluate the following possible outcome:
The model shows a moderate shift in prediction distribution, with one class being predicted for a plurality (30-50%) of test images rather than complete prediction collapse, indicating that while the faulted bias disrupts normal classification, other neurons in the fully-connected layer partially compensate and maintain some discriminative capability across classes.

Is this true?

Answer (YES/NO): YES